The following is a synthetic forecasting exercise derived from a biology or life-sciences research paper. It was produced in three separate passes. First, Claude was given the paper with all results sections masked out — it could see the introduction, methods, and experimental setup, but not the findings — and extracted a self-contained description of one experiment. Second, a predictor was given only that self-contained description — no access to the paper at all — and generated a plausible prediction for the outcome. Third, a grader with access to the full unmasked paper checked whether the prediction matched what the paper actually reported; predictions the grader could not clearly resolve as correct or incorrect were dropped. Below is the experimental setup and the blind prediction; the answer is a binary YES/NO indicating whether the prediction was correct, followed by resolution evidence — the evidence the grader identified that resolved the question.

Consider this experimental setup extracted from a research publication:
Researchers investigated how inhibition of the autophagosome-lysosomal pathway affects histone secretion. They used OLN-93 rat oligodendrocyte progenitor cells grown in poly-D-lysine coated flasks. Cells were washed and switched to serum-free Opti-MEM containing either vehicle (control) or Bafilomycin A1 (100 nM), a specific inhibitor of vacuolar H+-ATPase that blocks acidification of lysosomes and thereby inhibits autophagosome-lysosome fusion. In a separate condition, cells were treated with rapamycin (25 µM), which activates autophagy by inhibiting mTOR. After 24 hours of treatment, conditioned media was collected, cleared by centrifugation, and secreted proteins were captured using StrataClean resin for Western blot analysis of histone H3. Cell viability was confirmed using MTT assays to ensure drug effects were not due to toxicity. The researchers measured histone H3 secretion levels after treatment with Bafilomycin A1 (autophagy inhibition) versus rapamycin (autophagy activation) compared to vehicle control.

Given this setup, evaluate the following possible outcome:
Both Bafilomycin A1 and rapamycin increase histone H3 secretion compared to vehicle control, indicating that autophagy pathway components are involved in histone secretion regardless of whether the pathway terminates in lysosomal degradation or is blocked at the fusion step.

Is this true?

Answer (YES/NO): NO